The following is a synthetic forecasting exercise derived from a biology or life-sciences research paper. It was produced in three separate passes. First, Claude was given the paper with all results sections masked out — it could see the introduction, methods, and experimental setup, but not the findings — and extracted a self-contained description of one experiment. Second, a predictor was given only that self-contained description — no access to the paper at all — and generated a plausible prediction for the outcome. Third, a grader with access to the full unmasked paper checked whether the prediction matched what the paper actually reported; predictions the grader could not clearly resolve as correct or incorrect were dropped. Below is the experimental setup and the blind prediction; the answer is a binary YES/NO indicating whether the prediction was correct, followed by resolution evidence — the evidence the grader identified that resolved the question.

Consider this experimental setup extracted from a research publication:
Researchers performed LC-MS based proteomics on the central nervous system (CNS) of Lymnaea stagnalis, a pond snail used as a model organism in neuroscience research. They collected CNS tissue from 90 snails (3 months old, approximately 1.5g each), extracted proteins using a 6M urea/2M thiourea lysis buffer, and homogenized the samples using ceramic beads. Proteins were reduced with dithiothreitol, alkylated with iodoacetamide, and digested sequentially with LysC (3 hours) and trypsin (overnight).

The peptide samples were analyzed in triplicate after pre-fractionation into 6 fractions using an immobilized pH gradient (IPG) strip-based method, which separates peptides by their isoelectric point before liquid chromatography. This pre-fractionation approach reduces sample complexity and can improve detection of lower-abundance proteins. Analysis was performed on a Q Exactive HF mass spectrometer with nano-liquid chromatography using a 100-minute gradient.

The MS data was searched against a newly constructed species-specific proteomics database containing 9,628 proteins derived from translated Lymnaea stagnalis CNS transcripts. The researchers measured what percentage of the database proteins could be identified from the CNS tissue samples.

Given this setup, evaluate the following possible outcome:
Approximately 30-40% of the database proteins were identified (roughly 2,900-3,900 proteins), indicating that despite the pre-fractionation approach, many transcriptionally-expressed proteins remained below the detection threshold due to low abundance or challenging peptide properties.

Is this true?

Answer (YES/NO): YES